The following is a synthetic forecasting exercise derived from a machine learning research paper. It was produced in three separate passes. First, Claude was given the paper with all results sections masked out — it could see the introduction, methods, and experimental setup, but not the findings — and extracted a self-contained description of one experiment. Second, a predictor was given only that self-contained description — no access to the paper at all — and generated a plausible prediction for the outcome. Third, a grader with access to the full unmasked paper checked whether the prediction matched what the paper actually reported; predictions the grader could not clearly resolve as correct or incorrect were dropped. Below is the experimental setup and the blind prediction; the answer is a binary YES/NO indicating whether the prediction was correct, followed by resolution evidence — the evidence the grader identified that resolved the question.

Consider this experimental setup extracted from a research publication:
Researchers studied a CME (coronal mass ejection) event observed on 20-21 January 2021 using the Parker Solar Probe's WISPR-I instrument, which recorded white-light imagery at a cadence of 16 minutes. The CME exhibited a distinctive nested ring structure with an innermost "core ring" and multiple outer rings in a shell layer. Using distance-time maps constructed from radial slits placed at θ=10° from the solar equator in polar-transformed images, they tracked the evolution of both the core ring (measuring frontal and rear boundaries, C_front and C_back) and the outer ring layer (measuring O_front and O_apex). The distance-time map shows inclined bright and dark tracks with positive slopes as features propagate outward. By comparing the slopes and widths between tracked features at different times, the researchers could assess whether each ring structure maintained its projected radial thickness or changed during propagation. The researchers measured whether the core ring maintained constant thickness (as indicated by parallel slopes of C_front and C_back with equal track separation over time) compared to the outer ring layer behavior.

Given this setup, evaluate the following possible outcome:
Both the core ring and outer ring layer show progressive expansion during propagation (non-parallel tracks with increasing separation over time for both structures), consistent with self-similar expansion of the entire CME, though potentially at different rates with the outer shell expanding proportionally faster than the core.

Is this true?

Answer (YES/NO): NO